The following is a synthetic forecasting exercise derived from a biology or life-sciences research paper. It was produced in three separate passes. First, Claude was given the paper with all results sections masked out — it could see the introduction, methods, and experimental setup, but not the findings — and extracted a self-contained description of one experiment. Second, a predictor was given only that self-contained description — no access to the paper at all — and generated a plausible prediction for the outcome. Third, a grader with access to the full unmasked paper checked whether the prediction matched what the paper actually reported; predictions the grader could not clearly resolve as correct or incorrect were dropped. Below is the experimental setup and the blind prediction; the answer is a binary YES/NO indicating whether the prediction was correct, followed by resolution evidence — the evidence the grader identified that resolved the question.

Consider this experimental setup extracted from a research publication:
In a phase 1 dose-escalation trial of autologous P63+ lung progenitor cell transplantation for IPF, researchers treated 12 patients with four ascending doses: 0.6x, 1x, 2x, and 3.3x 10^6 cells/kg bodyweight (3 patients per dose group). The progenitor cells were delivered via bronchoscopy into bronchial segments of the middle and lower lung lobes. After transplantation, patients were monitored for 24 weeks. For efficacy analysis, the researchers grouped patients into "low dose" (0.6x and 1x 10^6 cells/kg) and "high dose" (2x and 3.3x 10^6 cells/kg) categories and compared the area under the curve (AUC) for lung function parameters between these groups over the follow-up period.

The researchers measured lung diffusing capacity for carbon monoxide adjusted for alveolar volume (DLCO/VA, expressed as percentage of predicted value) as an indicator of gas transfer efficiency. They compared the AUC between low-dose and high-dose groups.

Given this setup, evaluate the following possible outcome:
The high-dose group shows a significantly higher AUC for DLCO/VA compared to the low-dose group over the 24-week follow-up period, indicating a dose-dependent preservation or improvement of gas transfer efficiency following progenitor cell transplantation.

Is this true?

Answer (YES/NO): YES